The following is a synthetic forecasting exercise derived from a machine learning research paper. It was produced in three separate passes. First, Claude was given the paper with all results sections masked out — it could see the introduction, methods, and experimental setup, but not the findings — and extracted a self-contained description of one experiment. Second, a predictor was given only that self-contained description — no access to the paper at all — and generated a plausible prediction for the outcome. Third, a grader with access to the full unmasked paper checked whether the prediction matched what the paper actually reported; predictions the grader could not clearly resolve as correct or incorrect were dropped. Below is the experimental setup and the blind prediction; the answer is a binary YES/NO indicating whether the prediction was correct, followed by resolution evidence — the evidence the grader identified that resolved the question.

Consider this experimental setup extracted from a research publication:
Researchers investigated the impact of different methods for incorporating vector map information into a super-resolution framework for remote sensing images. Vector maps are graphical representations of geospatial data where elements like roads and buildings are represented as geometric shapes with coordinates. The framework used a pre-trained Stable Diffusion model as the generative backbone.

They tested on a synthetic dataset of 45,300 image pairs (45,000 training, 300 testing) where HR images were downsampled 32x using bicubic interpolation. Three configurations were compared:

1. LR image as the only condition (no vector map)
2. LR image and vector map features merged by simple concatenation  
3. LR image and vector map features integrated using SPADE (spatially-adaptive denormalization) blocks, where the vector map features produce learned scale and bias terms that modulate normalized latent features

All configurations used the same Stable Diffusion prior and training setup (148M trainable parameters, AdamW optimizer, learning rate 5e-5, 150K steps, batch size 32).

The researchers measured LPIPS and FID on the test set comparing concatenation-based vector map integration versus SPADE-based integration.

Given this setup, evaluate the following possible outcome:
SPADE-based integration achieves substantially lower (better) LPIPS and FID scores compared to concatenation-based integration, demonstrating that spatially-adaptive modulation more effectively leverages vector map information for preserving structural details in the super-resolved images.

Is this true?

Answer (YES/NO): YES